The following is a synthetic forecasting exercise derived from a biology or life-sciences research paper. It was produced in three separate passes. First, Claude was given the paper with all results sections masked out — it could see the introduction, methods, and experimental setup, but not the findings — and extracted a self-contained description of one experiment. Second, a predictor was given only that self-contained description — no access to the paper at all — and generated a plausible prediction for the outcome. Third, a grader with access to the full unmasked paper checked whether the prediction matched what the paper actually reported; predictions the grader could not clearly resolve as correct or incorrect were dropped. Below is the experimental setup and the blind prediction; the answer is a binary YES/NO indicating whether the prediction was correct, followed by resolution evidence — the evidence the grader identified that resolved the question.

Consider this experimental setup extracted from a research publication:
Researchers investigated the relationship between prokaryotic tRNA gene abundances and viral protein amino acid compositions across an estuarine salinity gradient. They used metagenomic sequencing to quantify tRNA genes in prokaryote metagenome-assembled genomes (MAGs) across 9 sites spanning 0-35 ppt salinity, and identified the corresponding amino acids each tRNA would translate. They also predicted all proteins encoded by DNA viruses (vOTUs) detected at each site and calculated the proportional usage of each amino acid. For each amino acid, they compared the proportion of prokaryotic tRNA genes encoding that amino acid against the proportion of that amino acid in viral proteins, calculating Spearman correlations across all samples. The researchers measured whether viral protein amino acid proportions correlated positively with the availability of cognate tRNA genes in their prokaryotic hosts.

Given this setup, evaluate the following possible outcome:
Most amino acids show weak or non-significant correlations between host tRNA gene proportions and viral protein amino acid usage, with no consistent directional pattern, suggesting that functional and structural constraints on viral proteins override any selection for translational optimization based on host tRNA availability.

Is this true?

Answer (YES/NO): NO